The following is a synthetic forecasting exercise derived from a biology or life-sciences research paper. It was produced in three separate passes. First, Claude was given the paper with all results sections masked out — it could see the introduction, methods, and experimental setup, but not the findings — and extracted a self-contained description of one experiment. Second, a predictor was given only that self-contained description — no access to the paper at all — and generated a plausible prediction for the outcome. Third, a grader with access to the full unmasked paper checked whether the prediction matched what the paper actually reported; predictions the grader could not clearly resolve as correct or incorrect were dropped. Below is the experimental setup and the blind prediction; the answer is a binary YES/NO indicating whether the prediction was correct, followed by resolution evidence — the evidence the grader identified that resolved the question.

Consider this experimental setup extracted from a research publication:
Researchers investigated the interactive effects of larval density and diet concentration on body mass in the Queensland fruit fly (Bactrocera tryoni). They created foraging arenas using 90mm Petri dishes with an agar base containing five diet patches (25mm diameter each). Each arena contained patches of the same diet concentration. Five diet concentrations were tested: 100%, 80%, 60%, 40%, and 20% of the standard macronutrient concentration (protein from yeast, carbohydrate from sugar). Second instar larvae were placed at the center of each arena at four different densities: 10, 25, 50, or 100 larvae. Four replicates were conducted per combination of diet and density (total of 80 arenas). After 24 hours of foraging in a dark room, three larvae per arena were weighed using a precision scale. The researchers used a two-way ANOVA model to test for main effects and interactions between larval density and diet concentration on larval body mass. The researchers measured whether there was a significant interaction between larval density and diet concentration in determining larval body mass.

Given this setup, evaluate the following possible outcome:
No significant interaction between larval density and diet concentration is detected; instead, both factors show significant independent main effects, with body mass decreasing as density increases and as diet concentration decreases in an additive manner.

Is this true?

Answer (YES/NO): NO